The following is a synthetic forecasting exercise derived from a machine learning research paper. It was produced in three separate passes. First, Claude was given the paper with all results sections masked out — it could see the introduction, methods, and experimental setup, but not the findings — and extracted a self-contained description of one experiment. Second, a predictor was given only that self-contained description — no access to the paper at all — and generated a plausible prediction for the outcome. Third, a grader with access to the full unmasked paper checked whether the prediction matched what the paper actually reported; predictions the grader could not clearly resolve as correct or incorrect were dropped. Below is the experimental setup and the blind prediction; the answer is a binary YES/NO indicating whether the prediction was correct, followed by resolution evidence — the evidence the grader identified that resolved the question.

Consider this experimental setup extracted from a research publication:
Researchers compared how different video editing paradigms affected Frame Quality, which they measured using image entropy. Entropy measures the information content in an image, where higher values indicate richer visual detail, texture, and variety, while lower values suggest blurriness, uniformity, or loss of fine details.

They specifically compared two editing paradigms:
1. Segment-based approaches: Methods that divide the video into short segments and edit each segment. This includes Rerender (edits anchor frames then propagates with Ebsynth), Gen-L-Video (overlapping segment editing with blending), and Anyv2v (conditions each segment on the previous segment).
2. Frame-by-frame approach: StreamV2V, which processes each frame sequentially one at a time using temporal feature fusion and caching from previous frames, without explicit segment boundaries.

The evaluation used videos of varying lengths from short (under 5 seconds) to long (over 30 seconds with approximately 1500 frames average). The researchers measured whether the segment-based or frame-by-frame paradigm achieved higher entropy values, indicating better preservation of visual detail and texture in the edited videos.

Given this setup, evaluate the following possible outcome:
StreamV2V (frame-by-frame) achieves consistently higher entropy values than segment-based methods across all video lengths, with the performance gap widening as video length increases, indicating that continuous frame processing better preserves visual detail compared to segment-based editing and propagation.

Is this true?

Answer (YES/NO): NO